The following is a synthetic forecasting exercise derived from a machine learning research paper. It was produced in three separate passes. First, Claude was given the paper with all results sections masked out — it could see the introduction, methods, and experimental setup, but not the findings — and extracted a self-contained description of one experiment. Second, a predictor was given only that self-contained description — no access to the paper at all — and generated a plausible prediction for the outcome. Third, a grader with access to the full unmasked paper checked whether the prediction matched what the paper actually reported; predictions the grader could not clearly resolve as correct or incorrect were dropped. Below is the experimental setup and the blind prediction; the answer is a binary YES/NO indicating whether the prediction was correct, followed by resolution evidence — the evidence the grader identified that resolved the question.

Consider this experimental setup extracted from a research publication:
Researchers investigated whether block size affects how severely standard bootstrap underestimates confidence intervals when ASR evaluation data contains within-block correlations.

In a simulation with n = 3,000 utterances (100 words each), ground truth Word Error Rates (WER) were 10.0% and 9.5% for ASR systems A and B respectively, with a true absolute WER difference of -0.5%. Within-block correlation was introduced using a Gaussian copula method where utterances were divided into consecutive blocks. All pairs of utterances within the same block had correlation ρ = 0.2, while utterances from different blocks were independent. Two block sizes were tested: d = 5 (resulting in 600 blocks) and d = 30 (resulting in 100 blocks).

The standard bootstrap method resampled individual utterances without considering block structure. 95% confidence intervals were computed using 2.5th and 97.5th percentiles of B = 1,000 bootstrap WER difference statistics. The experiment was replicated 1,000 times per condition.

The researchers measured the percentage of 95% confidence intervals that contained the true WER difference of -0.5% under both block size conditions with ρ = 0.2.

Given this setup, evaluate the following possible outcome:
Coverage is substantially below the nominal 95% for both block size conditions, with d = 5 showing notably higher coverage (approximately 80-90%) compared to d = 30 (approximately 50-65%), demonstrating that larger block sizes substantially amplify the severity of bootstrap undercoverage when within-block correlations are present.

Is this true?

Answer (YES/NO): YES